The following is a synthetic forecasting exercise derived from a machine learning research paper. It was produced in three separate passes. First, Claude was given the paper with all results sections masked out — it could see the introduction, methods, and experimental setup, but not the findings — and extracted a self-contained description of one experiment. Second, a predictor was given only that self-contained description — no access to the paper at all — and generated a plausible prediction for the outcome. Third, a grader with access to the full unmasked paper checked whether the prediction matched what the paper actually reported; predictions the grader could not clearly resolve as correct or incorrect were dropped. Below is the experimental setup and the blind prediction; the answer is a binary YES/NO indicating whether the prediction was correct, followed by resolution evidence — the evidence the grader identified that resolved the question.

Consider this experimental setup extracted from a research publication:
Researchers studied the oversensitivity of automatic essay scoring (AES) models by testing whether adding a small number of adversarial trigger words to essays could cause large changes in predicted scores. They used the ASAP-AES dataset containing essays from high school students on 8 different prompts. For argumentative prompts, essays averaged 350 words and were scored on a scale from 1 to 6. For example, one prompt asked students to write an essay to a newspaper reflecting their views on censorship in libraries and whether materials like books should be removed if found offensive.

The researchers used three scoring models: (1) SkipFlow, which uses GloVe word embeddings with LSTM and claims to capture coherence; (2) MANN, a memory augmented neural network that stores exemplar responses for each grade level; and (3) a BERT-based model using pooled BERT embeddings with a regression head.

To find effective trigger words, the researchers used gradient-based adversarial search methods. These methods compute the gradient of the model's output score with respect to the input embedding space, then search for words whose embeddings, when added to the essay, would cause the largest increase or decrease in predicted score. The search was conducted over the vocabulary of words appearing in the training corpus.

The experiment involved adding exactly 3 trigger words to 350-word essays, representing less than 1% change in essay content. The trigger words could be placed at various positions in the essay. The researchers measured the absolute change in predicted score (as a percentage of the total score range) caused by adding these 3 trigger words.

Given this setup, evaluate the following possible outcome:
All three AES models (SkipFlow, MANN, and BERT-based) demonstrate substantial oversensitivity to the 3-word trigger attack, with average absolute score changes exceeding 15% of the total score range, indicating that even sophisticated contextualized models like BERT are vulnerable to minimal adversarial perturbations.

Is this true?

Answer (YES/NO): YES